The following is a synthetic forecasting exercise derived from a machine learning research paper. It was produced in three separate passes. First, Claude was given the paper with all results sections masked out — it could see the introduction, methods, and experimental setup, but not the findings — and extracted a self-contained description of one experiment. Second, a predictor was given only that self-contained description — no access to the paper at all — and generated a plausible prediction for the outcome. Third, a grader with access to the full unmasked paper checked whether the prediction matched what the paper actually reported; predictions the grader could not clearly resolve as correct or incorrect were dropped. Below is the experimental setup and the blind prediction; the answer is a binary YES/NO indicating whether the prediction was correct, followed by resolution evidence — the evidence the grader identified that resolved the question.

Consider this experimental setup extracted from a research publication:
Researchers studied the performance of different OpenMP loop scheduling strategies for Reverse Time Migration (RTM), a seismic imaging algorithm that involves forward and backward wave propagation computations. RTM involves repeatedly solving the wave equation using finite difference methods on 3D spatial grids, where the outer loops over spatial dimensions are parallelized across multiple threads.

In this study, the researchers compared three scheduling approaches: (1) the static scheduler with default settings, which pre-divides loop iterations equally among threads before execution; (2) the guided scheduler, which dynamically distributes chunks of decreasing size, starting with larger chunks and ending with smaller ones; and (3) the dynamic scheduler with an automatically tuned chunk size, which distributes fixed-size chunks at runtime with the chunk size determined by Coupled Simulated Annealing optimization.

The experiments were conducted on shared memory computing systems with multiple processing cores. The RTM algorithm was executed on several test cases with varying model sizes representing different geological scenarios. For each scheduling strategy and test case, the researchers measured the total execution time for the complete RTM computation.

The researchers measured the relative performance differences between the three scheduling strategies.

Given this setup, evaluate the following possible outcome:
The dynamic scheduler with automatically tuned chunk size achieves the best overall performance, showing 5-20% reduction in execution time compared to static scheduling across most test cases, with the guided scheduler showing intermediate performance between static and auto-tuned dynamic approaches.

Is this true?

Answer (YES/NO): NO